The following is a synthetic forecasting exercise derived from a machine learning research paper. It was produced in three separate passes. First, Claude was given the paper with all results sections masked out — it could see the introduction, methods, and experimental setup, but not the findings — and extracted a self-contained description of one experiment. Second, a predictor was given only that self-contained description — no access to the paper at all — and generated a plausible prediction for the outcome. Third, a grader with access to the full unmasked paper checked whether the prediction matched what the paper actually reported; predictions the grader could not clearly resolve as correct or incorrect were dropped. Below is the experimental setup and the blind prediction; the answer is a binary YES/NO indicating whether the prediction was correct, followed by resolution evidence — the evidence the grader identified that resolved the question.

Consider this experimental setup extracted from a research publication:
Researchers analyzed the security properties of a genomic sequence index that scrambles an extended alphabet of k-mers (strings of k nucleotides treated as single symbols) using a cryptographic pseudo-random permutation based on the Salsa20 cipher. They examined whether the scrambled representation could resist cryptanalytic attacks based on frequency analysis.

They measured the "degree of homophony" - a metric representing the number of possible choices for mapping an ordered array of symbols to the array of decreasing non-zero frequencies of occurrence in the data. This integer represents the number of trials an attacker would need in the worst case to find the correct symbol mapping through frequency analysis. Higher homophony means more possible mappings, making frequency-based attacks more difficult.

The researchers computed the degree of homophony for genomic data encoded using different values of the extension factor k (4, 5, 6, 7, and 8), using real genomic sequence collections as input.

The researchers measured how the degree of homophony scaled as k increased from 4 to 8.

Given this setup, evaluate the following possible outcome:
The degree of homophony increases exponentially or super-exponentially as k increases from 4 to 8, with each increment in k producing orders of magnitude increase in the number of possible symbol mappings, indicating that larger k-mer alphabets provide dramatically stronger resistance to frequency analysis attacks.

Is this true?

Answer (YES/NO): NO